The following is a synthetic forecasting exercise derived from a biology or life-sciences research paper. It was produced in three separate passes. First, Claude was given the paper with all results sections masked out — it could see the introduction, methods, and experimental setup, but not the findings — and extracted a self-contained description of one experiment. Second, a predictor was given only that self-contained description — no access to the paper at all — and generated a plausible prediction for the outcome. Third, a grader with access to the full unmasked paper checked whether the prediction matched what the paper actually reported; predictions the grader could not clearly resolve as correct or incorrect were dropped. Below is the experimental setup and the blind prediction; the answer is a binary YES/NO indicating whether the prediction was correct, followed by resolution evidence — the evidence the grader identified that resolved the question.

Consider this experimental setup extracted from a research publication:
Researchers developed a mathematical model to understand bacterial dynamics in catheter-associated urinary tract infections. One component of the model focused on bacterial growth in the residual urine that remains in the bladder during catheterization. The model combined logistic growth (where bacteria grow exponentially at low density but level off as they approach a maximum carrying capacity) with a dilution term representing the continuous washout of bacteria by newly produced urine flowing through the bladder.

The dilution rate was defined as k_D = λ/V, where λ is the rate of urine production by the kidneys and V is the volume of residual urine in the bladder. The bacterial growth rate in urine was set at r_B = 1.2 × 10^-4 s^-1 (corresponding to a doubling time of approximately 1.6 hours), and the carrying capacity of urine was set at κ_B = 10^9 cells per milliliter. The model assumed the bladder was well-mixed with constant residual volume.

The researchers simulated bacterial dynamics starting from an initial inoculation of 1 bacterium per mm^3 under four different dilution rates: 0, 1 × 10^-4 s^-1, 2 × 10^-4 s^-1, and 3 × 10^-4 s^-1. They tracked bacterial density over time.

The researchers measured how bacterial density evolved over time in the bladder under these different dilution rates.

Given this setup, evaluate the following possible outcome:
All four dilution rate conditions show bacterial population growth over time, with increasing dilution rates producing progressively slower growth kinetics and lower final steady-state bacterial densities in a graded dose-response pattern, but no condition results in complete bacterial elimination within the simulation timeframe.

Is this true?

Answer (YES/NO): NO